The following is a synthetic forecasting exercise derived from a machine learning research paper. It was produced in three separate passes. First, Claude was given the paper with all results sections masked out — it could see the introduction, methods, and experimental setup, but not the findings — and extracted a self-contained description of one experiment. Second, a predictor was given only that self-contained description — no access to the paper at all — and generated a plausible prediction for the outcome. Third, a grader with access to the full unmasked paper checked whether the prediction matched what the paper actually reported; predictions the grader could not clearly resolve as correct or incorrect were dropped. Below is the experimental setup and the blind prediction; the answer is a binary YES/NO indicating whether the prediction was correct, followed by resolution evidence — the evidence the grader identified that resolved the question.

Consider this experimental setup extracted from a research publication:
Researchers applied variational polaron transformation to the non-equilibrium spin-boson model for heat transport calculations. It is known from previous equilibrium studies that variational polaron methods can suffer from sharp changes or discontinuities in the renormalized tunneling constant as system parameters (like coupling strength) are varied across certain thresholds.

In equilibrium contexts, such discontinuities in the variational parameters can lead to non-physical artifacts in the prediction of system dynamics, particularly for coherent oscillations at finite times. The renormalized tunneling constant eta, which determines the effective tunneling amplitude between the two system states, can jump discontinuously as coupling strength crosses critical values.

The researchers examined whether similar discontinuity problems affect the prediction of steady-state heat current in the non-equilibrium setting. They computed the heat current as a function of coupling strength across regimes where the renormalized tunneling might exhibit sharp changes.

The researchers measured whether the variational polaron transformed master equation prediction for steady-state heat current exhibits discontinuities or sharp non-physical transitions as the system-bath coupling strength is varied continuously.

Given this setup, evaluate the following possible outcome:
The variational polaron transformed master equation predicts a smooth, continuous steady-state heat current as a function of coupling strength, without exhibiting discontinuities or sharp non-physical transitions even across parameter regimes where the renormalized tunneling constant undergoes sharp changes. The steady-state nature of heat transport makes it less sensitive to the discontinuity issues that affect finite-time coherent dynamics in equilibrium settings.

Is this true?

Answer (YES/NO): YES